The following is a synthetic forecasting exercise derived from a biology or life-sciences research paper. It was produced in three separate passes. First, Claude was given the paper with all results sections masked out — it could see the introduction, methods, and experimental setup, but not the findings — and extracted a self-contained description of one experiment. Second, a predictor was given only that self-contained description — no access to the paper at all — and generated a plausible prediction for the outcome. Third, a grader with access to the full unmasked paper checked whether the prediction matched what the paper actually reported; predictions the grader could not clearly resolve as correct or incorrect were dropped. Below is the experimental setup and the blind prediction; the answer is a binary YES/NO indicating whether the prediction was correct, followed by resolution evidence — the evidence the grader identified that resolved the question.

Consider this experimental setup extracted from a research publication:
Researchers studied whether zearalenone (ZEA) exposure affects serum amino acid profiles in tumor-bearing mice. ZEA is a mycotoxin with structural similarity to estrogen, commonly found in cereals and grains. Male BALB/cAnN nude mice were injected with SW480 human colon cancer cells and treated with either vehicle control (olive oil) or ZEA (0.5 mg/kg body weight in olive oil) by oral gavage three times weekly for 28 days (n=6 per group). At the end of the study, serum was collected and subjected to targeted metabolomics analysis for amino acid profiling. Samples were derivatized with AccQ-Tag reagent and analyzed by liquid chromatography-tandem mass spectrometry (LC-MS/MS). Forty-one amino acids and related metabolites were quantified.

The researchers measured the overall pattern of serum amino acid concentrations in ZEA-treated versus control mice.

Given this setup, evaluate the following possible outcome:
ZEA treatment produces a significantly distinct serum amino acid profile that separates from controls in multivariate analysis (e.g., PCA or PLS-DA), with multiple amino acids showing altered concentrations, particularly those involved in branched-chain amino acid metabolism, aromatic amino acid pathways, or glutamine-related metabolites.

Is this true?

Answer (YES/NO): YES